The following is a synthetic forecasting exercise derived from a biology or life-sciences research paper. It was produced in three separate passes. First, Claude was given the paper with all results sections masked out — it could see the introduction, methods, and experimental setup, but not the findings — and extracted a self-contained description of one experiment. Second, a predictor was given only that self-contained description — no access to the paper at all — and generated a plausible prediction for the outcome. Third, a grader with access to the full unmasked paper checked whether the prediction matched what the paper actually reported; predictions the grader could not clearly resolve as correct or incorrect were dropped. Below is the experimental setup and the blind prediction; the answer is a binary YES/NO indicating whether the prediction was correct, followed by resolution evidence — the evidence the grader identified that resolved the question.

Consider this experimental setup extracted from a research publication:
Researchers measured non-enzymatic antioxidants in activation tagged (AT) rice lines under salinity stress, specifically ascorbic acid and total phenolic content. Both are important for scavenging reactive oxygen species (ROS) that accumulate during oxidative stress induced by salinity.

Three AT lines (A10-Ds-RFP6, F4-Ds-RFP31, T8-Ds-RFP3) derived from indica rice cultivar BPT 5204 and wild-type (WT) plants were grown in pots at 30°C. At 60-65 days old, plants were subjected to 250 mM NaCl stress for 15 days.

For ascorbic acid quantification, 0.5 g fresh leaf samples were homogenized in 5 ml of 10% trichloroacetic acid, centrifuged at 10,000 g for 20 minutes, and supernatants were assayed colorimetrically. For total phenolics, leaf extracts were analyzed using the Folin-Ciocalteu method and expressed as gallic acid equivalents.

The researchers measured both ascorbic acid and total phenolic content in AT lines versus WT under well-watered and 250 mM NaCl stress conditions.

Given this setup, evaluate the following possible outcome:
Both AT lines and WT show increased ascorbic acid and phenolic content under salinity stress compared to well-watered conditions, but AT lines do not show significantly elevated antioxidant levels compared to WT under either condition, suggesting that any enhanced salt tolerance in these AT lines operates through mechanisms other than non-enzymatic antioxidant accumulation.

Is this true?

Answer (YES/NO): NO